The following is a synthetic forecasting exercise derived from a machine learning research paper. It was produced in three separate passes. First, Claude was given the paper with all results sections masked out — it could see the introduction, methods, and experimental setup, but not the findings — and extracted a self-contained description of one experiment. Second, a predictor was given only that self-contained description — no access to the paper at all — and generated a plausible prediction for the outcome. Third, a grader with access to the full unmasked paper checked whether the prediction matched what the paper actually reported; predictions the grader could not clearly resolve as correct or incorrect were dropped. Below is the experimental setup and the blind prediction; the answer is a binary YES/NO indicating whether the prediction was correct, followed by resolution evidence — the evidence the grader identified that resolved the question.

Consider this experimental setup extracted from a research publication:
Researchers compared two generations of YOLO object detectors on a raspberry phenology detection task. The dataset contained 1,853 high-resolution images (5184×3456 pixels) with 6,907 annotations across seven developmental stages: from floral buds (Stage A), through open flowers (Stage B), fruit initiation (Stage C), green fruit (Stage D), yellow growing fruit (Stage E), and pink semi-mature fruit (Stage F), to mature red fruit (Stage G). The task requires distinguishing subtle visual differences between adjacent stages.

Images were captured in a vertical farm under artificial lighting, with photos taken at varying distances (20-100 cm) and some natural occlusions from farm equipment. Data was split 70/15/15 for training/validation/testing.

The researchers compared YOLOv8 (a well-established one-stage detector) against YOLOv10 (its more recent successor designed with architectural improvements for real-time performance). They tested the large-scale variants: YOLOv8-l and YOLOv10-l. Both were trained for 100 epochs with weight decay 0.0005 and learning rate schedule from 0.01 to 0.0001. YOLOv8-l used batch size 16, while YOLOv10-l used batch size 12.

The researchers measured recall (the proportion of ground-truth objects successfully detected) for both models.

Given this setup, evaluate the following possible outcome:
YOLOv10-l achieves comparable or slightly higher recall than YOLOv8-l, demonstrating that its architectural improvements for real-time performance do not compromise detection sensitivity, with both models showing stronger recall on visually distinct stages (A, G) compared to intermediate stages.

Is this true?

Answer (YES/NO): NO